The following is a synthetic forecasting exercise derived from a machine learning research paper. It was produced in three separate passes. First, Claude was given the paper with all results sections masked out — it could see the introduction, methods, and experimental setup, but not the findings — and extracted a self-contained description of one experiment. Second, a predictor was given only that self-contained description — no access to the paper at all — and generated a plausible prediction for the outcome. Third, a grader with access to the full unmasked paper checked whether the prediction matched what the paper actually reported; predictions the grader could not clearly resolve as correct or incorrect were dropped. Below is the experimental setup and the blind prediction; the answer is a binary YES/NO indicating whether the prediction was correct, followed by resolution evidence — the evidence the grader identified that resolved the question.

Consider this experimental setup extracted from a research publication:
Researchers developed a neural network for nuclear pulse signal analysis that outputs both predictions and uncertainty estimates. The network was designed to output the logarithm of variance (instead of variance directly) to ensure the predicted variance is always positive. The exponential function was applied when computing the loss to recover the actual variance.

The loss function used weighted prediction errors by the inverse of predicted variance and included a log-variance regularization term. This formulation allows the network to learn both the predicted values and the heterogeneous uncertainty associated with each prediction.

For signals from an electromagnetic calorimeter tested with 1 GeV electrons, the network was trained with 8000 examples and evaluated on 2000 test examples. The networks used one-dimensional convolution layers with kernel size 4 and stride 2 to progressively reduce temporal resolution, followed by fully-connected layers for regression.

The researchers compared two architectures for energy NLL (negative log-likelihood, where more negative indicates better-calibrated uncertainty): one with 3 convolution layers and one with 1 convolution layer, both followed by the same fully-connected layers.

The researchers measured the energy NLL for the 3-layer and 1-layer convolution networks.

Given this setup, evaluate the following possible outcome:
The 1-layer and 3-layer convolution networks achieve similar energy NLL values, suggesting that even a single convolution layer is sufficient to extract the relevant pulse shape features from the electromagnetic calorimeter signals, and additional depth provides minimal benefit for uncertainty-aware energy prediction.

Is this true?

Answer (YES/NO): NO